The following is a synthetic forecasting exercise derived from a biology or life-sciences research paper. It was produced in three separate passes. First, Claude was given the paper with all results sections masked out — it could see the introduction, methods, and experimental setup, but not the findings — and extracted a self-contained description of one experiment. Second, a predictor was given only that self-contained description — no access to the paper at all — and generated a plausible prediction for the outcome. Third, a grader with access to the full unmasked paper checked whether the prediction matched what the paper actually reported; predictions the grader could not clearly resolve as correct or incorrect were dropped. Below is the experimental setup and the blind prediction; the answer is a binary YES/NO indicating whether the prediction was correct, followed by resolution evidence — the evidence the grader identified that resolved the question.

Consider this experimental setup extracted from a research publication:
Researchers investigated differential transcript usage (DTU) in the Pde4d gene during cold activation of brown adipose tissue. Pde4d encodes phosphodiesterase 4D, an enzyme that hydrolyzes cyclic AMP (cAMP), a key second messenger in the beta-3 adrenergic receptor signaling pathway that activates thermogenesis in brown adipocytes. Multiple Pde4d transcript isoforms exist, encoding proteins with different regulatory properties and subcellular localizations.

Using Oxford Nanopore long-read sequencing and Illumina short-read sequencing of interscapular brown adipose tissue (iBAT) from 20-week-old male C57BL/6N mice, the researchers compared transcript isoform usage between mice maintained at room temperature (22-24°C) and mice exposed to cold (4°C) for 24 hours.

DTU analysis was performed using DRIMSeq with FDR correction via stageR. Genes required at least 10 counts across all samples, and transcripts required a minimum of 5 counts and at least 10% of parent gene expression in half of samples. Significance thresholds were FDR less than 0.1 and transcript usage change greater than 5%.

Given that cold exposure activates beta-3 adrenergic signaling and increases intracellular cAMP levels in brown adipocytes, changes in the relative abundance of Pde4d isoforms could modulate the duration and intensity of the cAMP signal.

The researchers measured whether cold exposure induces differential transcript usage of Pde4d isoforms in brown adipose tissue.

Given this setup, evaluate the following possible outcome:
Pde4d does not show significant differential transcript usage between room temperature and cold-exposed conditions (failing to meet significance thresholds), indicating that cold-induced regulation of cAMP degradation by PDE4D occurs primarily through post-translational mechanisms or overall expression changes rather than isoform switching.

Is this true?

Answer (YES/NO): NO